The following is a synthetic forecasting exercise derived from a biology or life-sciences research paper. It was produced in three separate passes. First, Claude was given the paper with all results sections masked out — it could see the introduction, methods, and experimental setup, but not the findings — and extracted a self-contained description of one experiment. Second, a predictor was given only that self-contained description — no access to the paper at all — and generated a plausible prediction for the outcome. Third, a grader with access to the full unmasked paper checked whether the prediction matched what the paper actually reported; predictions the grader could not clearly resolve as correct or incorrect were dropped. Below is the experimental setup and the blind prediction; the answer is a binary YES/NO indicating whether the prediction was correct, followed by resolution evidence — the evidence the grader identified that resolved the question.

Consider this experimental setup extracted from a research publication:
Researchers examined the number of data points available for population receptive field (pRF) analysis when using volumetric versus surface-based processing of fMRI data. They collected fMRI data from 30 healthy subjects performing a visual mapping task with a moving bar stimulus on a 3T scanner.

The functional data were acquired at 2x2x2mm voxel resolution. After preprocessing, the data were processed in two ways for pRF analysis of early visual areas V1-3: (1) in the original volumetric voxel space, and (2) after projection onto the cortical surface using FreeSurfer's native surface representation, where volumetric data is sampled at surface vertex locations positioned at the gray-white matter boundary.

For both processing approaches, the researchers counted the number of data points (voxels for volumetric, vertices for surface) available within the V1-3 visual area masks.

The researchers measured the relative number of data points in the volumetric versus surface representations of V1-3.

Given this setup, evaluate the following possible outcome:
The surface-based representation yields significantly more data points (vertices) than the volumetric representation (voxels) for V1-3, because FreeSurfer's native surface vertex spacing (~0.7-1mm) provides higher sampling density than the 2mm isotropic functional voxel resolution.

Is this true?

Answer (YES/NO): YES